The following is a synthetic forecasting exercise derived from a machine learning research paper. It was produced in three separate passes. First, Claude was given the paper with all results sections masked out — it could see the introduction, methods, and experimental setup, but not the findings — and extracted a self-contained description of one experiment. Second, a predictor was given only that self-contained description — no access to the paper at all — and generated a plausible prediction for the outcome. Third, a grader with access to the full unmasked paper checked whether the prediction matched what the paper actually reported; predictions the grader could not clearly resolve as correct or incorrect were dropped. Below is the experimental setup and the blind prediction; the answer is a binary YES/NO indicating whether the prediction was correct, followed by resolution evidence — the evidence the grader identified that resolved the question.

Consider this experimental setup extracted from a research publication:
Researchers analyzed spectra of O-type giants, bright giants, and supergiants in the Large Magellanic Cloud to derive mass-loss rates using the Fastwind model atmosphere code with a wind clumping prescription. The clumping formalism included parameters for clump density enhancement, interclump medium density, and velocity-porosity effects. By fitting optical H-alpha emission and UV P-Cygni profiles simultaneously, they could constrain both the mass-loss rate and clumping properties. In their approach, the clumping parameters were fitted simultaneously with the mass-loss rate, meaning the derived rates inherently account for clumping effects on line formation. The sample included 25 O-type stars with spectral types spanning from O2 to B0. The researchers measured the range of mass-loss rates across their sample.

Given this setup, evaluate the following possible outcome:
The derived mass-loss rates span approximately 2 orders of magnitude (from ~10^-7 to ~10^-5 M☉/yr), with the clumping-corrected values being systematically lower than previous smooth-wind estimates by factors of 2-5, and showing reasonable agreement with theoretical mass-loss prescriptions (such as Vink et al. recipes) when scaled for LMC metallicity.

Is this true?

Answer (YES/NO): NO